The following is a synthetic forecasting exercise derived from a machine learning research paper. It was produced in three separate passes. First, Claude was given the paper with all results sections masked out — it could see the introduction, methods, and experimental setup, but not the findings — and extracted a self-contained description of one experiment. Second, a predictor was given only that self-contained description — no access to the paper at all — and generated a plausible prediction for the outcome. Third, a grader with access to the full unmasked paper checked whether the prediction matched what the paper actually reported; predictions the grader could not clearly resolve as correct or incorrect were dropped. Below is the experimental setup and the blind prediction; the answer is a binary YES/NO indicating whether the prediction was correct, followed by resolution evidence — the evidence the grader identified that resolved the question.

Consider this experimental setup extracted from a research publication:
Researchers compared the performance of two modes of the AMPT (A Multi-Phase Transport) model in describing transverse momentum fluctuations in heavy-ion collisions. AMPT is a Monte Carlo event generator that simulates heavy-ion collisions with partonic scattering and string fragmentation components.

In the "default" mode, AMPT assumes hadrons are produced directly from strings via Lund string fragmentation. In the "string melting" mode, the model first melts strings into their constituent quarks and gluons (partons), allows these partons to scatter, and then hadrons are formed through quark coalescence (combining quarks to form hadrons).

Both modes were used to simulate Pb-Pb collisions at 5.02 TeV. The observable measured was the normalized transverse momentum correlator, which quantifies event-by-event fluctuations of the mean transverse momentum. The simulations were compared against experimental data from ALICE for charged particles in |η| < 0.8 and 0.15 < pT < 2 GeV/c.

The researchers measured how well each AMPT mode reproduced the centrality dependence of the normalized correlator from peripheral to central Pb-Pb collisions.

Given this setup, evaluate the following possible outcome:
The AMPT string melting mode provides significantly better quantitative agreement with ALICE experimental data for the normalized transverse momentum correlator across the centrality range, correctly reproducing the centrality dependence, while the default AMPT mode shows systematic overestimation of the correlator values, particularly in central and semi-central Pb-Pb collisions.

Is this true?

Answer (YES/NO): NO